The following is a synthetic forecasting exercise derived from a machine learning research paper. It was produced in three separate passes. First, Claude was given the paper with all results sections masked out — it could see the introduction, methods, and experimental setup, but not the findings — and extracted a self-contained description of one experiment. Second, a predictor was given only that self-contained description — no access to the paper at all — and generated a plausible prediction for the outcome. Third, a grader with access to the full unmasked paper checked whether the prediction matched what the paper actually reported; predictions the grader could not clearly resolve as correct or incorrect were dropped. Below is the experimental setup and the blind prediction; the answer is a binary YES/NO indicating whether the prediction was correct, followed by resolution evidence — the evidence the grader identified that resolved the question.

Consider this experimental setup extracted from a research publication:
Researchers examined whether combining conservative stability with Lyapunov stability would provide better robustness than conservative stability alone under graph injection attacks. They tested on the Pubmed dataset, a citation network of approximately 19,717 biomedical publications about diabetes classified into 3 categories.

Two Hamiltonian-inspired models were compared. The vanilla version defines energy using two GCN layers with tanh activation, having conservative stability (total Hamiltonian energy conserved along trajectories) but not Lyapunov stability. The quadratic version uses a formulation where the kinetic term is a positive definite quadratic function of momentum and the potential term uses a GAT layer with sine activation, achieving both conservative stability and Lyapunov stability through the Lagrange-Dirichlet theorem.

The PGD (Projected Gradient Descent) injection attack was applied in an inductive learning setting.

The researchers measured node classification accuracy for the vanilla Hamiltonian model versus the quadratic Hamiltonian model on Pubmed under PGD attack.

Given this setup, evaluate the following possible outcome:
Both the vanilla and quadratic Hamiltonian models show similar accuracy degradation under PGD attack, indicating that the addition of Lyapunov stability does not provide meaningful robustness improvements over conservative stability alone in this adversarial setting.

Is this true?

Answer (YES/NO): NO